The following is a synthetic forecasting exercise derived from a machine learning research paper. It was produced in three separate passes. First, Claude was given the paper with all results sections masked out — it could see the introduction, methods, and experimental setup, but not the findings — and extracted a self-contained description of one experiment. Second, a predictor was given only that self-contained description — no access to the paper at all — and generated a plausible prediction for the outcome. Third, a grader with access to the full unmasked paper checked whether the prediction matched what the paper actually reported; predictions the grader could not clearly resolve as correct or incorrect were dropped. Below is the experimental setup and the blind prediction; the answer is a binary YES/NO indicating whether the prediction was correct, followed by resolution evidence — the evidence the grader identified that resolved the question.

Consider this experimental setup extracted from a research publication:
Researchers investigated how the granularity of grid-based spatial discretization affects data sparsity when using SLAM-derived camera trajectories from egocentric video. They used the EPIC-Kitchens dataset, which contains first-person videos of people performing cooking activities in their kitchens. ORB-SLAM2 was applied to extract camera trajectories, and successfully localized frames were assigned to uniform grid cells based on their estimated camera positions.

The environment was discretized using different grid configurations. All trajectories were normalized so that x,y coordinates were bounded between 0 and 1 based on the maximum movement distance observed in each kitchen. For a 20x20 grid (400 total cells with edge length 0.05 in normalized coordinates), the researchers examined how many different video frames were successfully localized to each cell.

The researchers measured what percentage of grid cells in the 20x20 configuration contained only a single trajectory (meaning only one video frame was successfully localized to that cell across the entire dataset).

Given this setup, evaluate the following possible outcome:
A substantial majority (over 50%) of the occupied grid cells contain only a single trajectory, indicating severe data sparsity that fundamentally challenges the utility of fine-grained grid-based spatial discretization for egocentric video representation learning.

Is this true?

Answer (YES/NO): YES